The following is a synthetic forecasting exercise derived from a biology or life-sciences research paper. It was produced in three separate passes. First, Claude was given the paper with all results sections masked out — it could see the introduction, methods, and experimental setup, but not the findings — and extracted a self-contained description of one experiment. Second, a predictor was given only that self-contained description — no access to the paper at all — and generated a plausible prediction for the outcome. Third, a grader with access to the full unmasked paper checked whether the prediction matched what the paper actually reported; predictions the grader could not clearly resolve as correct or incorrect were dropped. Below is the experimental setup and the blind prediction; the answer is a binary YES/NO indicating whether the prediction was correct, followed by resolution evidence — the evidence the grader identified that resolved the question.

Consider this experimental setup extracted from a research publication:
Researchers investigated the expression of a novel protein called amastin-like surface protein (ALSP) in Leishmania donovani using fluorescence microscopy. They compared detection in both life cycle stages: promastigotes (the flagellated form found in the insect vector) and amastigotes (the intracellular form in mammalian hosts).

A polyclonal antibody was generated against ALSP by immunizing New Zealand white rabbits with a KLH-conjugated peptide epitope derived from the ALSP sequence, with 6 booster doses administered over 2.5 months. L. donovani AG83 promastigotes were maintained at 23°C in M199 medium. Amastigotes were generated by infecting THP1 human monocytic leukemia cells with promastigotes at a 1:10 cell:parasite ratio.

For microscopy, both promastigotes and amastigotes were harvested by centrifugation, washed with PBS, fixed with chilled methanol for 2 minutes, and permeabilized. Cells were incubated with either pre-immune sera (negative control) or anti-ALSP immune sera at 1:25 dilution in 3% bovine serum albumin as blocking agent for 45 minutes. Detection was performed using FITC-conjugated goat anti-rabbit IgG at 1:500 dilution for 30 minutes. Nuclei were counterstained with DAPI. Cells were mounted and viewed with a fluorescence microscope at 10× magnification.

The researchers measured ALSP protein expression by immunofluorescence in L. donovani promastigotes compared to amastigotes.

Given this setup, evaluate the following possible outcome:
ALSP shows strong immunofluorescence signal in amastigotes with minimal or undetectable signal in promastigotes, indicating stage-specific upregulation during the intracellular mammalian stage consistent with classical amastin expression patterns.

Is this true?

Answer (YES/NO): YES